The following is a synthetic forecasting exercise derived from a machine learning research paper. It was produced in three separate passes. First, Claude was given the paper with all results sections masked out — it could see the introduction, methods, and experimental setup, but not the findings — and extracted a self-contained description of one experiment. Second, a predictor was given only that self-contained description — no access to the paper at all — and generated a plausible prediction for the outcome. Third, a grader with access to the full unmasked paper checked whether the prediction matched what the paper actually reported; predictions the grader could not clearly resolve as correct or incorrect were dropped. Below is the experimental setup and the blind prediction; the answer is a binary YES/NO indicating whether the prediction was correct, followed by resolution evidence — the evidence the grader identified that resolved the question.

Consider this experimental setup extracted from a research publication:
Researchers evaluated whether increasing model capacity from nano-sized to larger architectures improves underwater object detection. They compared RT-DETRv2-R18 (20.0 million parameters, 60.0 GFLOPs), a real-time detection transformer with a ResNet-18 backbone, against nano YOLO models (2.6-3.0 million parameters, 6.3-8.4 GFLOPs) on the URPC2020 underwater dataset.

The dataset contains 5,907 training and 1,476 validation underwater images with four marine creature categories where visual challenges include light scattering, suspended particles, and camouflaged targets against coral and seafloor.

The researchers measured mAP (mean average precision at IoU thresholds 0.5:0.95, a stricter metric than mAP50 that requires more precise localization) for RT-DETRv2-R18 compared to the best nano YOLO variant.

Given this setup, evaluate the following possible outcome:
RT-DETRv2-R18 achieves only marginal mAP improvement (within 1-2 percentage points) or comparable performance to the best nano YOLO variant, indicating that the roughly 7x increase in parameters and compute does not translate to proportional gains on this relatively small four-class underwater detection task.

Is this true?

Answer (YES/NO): YES